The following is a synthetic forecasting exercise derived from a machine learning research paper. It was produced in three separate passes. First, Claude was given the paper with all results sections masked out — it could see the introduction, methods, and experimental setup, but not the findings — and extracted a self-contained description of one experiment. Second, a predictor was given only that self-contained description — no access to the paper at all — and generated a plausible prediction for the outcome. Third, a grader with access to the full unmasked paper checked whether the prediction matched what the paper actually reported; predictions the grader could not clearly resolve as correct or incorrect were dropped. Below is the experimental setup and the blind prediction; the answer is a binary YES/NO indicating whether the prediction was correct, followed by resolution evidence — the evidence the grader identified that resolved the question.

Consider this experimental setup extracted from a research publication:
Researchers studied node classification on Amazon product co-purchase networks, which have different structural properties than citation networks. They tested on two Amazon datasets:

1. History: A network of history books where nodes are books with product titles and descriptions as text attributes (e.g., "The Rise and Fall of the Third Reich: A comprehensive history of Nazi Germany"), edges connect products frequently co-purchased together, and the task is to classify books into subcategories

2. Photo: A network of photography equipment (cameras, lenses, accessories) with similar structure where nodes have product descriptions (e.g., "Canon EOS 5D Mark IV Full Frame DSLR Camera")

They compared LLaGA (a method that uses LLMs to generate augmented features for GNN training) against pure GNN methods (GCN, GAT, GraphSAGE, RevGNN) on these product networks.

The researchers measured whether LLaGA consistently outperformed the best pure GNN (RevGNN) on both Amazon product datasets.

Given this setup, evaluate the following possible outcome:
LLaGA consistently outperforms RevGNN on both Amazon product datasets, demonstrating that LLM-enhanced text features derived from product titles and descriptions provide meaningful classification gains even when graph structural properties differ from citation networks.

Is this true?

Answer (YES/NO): NO